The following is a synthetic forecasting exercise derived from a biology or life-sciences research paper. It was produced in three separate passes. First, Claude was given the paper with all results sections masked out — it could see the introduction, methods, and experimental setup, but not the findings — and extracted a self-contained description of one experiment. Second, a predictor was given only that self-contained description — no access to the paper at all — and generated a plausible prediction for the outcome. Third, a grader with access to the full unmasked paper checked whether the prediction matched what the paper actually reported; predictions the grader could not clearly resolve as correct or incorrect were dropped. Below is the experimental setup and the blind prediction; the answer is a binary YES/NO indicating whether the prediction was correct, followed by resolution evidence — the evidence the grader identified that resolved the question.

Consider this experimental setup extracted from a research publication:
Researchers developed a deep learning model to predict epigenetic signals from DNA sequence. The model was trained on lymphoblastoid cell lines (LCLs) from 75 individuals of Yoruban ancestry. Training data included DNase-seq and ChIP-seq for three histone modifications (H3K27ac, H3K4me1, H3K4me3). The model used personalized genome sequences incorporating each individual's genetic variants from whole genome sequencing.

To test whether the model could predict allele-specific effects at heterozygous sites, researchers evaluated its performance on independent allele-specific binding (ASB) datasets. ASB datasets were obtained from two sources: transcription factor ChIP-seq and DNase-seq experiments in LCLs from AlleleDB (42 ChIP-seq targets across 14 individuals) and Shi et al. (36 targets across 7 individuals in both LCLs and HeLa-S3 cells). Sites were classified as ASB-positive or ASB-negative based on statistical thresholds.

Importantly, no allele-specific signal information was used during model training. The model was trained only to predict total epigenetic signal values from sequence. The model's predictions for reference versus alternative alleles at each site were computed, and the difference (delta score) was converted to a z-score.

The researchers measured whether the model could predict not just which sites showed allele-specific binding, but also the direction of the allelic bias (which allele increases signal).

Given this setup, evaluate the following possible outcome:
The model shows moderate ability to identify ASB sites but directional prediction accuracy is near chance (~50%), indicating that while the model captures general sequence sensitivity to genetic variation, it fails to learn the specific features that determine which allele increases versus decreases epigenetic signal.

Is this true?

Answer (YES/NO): NO